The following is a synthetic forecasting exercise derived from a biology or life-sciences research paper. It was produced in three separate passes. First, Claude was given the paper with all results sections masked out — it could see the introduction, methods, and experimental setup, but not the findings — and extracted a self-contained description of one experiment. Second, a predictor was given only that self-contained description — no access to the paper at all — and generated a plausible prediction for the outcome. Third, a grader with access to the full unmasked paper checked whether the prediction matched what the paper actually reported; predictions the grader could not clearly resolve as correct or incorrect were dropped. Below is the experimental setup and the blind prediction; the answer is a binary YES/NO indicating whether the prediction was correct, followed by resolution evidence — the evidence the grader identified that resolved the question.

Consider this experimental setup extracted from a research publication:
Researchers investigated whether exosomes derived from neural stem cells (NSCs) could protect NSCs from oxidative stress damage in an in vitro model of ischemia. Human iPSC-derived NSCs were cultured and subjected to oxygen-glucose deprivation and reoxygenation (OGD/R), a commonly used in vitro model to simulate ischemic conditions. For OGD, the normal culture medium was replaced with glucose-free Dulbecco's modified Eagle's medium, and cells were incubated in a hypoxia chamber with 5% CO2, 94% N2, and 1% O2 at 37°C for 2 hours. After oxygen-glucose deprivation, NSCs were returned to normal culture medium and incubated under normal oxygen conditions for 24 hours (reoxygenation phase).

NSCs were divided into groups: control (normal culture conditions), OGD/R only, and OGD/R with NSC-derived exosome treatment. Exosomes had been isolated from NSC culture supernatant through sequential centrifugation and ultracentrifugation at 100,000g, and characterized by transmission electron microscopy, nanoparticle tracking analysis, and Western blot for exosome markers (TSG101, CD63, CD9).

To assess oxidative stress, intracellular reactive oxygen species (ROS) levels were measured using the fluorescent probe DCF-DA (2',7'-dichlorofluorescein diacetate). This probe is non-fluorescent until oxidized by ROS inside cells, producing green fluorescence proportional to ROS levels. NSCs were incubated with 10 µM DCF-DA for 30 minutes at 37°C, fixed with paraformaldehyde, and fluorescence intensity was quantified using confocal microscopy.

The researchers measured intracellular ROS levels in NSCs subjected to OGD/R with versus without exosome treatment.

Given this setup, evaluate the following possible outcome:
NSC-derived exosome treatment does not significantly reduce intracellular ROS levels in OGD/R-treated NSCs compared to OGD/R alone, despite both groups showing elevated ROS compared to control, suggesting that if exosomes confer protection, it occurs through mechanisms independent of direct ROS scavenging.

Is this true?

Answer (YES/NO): NO